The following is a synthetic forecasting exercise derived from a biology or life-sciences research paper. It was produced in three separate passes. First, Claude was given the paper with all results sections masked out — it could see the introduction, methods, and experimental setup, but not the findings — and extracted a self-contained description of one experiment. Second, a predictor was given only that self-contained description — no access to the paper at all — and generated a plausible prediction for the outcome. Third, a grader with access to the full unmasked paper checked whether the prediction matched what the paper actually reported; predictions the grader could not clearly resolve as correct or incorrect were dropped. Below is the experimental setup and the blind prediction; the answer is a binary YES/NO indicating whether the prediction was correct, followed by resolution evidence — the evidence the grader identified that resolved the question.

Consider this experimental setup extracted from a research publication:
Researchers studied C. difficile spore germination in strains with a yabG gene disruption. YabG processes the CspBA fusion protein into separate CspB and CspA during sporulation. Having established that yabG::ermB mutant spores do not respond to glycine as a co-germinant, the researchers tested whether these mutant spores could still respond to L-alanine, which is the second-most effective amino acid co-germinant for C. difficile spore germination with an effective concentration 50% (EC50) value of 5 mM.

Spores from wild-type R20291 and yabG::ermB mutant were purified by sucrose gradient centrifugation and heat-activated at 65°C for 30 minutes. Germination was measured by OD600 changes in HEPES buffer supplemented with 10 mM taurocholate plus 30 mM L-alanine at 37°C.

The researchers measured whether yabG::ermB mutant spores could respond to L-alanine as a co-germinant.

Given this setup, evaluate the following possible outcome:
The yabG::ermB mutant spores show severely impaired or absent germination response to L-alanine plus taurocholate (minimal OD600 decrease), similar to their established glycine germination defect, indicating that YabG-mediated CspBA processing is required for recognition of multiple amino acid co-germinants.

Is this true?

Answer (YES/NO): NO